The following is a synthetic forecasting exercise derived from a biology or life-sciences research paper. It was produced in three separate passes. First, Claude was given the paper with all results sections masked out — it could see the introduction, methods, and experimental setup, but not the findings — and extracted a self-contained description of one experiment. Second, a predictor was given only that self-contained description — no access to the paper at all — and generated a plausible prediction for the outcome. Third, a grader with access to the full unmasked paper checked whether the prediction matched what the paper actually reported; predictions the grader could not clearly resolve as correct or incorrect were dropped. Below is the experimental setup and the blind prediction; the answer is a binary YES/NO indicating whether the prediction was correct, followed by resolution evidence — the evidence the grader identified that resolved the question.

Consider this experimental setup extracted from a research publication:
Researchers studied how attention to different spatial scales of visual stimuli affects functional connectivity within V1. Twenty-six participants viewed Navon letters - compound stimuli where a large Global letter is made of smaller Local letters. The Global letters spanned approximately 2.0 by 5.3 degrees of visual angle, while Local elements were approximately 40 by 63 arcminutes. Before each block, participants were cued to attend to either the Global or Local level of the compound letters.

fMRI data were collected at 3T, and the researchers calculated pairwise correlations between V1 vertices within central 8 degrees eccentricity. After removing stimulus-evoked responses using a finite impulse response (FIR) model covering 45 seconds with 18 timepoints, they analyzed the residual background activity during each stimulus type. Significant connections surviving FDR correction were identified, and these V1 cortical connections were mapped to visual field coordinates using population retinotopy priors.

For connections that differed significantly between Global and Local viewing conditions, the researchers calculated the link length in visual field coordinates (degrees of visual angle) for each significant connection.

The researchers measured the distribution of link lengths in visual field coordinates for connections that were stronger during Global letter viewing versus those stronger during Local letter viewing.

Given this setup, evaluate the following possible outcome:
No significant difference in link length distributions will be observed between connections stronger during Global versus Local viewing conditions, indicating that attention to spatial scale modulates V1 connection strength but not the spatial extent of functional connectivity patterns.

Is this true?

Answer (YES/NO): NO